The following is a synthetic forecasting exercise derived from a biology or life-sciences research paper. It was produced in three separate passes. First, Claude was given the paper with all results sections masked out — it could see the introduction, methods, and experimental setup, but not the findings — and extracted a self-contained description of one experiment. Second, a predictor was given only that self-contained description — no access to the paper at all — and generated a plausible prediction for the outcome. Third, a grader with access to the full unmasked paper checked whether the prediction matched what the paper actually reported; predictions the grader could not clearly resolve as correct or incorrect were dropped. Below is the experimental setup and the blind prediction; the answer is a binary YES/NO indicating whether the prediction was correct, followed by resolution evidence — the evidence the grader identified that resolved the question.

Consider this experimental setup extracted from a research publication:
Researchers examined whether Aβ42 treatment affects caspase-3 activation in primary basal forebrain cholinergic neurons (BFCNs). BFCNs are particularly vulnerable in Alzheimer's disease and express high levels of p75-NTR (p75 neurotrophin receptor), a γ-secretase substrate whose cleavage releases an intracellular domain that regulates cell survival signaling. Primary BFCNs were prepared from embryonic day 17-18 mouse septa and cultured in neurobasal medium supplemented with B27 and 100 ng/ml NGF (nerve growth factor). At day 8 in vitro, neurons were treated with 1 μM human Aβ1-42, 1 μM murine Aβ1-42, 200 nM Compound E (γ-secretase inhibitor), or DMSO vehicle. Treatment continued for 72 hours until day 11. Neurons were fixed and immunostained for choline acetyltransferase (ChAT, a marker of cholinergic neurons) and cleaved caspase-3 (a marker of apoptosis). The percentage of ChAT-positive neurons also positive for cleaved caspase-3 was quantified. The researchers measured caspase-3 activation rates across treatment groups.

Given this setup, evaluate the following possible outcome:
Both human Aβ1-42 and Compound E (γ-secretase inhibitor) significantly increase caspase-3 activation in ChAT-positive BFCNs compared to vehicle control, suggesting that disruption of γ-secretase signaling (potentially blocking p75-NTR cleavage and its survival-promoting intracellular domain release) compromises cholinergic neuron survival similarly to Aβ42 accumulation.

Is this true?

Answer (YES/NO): YES